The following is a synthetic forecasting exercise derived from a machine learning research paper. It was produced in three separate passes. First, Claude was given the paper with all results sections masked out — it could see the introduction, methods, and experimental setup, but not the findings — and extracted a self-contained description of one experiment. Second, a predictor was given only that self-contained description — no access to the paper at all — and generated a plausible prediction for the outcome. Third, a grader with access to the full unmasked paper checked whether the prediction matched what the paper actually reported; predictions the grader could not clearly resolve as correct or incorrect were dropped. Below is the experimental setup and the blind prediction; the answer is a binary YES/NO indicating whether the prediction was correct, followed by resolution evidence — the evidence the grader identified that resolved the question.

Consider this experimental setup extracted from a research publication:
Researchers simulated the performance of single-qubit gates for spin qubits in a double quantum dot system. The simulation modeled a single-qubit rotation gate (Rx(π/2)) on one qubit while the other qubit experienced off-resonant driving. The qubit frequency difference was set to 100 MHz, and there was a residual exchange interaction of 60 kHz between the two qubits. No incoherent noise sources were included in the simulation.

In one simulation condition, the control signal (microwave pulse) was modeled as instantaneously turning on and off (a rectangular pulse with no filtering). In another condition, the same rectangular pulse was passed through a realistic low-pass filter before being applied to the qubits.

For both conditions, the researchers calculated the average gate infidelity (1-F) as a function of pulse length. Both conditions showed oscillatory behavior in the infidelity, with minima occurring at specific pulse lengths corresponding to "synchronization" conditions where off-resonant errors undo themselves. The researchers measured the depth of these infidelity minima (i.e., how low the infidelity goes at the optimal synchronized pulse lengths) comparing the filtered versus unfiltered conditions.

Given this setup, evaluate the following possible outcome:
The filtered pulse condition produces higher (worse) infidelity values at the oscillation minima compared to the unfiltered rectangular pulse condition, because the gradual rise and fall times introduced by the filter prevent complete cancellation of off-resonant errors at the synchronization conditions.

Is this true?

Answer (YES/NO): YES